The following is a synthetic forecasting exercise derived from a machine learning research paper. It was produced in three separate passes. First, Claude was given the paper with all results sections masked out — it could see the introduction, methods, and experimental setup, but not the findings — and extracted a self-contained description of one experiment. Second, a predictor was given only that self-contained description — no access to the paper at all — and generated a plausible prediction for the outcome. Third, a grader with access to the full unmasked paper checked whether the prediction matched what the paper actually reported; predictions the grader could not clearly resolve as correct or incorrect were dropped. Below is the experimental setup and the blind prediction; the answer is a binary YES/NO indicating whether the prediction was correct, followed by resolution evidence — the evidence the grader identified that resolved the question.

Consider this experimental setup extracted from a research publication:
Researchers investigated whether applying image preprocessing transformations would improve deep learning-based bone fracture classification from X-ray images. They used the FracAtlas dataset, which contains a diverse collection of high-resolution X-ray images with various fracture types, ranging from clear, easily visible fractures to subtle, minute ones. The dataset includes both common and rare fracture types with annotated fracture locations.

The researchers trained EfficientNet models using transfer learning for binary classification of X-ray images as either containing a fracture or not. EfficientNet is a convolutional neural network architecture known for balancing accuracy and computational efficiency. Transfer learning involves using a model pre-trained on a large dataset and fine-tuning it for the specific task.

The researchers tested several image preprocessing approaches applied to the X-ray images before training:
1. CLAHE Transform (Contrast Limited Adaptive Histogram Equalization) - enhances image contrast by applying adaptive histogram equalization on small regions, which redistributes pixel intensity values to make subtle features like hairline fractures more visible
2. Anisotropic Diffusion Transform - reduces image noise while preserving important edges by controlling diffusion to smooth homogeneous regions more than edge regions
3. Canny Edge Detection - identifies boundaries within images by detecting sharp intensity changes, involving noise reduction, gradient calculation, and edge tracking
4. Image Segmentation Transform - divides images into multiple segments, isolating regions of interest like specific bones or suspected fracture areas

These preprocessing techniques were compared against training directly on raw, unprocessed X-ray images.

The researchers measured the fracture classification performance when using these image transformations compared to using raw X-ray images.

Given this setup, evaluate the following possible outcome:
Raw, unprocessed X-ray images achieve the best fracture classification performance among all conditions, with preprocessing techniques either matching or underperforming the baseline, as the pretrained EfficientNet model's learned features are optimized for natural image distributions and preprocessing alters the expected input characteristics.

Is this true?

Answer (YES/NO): YES